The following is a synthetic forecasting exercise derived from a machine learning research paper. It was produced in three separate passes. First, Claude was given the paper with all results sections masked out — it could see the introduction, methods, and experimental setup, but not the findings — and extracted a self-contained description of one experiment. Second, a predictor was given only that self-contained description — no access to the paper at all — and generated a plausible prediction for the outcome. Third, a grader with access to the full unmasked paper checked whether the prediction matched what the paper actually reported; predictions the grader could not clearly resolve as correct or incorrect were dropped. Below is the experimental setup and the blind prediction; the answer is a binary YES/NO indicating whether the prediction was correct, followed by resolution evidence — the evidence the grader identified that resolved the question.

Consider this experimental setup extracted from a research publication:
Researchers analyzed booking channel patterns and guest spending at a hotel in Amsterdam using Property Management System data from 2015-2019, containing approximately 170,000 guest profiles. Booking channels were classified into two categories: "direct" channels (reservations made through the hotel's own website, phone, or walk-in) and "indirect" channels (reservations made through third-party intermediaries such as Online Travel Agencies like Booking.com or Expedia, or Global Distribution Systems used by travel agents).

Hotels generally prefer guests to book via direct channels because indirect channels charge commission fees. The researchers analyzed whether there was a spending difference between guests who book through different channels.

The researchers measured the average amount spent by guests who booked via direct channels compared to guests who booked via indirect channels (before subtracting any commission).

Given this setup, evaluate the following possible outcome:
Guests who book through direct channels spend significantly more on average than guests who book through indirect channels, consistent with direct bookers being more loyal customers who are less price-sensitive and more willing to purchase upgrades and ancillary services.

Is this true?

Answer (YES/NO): YES